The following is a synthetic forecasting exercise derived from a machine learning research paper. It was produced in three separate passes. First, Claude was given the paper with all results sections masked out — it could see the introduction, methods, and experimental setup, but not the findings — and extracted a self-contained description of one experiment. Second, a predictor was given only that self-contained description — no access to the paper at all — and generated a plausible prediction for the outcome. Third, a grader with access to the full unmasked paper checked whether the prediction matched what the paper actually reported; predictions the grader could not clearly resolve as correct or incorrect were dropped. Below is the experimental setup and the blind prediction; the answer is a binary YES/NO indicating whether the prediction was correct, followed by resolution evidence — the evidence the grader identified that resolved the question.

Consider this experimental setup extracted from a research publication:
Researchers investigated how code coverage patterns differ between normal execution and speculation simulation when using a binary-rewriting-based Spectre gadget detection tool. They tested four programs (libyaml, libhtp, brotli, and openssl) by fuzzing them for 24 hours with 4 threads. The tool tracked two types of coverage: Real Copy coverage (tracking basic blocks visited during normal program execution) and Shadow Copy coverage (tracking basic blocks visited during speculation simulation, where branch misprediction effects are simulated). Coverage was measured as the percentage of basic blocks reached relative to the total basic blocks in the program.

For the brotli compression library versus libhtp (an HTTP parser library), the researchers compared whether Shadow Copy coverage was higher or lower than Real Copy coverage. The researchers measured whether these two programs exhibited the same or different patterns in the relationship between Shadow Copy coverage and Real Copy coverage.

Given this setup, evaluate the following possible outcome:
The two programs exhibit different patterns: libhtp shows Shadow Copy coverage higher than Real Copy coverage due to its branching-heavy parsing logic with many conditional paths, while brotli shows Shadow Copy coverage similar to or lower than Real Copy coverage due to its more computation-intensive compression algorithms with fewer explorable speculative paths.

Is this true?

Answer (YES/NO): NO